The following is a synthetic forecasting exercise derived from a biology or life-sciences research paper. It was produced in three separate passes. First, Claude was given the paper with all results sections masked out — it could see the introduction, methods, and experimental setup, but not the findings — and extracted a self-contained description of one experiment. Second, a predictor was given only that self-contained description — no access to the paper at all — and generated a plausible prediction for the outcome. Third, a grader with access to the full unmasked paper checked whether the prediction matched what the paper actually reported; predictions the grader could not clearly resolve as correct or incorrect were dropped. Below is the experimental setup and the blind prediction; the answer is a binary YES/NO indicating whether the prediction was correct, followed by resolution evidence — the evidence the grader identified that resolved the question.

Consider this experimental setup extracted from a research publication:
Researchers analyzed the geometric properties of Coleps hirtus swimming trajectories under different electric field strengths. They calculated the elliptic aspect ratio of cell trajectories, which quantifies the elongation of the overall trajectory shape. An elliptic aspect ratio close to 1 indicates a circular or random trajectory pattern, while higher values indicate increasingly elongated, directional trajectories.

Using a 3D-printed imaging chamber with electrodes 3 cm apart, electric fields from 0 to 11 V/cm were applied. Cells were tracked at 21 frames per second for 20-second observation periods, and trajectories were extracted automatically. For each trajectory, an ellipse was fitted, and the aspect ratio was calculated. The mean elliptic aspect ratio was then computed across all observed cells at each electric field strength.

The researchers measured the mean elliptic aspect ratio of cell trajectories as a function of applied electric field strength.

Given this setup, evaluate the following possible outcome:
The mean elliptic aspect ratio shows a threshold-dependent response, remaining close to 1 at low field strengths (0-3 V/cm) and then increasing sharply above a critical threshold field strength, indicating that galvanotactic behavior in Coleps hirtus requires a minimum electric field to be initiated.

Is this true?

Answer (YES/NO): NO